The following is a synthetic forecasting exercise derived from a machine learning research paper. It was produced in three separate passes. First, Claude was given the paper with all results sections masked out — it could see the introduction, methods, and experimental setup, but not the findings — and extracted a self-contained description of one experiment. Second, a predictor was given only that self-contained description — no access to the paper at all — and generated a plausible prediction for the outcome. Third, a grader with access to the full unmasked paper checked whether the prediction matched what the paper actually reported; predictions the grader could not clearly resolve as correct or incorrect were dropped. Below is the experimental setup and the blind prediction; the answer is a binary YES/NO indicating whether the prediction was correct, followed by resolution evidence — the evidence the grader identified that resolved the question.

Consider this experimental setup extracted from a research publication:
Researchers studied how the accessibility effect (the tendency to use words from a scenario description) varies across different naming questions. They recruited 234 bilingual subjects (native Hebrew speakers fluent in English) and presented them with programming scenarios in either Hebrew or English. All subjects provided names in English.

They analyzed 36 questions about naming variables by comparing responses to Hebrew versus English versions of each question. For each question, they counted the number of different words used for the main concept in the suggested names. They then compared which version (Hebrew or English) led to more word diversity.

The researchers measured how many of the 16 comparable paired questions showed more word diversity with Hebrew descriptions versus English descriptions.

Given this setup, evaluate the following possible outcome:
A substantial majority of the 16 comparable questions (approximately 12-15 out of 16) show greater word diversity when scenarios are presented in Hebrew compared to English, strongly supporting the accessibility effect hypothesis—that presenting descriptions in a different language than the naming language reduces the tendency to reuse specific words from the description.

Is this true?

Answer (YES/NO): NO